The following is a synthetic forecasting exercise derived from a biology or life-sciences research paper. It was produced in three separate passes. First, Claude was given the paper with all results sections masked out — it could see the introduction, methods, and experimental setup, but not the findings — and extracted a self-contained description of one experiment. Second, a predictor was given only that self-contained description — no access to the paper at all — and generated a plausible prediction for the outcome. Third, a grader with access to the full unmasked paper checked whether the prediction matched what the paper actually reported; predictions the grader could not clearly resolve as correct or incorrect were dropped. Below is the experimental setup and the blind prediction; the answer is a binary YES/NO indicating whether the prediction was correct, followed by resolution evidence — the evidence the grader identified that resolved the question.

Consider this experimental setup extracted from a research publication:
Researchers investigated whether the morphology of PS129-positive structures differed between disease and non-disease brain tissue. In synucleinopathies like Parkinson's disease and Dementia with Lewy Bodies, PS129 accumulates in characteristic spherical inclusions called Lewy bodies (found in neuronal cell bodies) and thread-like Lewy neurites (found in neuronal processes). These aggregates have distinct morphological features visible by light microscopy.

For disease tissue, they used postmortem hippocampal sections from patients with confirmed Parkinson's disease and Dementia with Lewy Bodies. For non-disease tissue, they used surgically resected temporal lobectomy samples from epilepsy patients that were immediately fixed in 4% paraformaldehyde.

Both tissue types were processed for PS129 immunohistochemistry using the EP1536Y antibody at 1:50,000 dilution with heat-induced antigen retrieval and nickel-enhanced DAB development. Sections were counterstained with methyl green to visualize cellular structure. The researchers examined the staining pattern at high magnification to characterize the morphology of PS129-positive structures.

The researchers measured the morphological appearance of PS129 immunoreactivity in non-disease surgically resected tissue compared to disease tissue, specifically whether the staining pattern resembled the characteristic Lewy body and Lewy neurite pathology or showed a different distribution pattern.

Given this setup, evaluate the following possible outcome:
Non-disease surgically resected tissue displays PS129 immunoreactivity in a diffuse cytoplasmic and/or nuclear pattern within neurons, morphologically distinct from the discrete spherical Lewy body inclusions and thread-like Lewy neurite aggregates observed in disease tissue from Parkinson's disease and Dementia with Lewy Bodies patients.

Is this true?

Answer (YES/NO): NO